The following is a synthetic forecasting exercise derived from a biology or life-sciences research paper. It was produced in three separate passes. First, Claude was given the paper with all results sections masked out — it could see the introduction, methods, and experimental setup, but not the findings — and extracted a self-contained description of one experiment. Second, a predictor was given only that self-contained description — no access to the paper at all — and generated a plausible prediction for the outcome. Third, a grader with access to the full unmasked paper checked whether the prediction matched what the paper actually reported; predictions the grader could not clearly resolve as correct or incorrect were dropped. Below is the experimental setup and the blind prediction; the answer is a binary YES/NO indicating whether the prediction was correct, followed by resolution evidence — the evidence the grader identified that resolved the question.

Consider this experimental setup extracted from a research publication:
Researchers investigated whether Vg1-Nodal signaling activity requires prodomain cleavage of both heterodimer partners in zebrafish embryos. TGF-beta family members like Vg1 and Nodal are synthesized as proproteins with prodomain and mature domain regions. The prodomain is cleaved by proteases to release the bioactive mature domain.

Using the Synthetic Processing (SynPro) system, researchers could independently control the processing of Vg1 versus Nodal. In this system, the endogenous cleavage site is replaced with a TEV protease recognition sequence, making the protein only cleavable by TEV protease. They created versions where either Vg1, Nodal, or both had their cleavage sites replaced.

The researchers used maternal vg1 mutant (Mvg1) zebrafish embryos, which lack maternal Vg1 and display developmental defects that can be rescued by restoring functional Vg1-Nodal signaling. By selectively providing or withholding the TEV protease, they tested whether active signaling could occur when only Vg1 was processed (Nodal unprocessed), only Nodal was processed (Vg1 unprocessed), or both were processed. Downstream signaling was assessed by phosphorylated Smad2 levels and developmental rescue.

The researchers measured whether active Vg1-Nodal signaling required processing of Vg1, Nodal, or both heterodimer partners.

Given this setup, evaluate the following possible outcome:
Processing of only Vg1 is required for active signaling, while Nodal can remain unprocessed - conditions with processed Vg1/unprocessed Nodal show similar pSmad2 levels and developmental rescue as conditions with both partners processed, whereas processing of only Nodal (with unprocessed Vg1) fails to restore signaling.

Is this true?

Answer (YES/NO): NO